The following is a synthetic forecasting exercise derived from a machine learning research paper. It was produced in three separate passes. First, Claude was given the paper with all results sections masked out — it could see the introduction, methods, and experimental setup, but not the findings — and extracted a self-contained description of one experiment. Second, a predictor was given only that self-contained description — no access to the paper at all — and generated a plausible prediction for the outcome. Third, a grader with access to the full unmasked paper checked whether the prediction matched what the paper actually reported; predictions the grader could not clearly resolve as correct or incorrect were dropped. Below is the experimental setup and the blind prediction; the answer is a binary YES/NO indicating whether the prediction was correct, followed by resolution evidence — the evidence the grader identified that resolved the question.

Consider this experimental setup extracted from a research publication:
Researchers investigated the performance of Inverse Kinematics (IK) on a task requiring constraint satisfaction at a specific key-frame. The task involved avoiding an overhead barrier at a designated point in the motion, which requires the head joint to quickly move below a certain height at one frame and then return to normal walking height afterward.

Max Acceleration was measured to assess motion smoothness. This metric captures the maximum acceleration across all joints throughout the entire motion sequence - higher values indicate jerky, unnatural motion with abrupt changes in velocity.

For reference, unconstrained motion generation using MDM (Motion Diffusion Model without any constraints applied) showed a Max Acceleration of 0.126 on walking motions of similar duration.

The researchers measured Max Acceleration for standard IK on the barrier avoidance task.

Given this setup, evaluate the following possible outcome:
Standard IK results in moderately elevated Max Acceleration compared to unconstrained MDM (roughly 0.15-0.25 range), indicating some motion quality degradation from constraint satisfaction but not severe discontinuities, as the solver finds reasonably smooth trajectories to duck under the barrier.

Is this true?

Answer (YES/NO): NO